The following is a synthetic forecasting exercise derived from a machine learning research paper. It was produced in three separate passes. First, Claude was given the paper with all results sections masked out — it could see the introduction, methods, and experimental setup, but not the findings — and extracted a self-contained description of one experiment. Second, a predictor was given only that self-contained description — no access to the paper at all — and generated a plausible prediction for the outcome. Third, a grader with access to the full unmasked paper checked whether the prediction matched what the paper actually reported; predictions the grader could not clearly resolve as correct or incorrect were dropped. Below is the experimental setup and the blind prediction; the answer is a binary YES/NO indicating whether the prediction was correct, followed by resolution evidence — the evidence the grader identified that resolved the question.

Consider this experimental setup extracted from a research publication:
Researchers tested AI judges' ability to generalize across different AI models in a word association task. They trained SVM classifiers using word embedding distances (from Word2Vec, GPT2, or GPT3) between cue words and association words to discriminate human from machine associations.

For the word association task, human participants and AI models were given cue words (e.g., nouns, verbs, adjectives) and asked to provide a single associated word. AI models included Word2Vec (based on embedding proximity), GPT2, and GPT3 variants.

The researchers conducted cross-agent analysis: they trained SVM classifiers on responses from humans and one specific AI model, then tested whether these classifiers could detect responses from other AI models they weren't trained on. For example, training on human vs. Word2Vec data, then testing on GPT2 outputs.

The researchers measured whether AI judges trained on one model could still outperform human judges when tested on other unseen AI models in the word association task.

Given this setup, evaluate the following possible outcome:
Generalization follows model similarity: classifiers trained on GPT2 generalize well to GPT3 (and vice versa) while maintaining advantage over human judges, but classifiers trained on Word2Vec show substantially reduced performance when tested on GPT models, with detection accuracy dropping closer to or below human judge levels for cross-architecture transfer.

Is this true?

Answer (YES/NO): NO